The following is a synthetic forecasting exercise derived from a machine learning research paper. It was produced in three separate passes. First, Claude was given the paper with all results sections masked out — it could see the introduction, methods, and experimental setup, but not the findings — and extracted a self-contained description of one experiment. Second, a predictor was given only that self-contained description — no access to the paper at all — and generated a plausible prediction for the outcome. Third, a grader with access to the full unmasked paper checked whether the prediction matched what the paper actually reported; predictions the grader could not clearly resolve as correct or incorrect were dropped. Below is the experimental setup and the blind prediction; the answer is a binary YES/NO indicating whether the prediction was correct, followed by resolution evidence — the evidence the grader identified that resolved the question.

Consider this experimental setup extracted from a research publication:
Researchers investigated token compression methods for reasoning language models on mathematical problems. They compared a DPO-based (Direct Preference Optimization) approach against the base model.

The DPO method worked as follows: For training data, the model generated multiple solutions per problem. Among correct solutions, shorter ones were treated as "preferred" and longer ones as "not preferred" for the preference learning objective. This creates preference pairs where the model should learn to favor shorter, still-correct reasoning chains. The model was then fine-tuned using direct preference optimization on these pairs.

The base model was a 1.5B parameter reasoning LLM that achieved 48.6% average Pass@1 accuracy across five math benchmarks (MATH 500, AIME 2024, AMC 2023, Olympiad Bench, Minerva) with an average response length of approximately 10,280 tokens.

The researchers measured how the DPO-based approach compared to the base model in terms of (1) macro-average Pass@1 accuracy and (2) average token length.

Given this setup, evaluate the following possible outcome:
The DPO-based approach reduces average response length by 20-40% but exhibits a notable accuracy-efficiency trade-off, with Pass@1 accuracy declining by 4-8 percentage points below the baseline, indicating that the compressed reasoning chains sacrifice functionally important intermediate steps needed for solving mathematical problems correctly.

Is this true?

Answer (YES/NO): NO